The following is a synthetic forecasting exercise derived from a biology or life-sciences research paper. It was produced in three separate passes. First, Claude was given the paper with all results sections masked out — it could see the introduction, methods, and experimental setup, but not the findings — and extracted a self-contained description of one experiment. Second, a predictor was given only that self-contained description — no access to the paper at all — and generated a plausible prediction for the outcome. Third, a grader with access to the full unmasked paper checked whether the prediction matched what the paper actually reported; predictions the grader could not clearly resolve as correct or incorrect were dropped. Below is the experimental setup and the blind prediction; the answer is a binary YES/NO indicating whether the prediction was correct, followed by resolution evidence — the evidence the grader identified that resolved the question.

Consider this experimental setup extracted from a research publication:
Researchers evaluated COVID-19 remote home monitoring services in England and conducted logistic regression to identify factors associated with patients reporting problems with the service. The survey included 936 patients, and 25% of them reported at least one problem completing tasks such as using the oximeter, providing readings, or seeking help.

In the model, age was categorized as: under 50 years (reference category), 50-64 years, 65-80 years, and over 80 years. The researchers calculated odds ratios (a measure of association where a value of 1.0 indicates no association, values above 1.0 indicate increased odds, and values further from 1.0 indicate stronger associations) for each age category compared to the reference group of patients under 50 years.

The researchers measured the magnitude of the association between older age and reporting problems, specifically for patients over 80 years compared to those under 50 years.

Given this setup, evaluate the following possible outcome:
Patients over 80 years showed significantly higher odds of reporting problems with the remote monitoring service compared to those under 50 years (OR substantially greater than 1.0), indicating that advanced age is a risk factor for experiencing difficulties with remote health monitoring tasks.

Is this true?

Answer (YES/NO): YES